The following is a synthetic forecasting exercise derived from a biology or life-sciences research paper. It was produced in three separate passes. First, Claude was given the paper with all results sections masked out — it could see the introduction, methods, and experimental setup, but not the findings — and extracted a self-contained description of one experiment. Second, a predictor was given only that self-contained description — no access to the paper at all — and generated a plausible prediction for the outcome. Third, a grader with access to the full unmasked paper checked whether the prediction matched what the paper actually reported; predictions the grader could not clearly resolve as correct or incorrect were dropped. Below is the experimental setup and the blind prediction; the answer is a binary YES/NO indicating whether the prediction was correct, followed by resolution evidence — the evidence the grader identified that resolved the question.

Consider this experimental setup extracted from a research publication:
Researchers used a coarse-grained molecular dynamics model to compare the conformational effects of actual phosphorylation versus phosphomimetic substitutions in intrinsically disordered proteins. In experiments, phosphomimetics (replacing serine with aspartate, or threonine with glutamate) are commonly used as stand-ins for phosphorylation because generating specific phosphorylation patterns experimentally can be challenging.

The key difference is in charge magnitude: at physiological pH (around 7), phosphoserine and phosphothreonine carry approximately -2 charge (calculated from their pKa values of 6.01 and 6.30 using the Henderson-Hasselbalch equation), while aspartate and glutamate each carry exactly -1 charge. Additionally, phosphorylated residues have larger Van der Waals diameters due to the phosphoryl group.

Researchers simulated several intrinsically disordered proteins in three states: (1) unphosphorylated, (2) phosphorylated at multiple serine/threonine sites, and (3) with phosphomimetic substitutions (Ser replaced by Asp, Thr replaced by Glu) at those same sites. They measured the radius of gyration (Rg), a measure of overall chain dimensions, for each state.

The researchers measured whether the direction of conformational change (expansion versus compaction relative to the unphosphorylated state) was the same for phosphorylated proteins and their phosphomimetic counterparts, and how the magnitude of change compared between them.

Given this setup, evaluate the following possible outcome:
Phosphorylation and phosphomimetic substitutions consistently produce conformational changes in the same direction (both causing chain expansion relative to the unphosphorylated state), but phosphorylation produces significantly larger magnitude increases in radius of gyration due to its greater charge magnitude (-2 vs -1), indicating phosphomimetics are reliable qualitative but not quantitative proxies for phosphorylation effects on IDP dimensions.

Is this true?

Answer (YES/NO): NO